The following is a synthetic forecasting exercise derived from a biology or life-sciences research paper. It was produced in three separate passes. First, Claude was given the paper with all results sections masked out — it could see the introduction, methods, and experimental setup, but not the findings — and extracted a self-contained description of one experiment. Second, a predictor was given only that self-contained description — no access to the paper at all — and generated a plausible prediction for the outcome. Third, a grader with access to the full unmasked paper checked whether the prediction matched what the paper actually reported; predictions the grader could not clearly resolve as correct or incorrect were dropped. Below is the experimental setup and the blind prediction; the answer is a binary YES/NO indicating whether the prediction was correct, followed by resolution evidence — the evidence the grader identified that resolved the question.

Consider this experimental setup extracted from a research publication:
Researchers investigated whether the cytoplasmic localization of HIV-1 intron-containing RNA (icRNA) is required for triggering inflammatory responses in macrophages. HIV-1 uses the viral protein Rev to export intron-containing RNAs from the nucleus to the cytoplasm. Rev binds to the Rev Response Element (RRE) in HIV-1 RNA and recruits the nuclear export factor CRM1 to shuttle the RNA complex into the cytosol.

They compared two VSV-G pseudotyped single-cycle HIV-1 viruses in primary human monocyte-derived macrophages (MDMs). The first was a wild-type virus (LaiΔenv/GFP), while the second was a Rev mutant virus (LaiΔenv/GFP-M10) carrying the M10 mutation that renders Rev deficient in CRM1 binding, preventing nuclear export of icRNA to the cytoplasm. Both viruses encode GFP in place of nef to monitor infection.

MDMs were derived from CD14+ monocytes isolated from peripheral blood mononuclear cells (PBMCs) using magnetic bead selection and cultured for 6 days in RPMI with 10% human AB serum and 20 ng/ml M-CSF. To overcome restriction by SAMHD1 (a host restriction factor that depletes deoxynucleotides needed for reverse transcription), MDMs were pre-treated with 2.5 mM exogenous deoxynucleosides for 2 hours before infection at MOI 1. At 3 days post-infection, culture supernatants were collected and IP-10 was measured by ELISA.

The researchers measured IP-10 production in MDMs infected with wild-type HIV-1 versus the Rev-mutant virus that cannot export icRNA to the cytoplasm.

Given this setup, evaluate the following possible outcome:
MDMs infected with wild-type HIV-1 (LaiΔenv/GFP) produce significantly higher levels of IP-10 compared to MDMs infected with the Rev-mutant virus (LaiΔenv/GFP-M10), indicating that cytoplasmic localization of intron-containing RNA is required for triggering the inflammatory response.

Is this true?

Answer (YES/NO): YES